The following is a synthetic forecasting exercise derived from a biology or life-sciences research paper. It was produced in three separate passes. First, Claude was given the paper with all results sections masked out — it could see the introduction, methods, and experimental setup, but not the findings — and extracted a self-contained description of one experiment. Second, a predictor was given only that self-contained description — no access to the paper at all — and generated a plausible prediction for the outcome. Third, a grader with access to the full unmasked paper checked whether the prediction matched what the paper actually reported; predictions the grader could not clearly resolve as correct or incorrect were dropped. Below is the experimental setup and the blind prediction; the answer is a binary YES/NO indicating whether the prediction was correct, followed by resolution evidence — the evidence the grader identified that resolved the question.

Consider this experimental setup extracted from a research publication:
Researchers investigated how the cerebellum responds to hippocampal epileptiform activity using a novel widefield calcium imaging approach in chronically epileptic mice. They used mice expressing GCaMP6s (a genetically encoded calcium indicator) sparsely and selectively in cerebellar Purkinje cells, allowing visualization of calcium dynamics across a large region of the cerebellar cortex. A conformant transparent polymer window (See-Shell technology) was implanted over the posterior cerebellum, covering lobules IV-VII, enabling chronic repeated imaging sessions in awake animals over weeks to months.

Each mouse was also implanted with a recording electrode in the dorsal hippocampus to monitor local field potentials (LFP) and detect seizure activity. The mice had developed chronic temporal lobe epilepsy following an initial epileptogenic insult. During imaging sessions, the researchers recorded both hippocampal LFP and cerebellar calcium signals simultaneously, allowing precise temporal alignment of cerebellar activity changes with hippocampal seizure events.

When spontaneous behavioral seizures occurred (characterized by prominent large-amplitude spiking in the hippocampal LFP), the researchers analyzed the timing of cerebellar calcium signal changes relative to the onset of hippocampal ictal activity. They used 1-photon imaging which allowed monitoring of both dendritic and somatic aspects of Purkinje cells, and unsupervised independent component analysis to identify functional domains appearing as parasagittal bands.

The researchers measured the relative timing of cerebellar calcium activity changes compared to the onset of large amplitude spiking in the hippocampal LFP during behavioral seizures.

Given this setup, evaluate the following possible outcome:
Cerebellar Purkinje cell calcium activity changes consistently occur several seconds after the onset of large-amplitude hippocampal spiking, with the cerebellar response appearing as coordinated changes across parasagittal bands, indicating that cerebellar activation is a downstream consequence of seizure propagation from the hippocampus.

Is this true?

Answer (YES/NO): NO